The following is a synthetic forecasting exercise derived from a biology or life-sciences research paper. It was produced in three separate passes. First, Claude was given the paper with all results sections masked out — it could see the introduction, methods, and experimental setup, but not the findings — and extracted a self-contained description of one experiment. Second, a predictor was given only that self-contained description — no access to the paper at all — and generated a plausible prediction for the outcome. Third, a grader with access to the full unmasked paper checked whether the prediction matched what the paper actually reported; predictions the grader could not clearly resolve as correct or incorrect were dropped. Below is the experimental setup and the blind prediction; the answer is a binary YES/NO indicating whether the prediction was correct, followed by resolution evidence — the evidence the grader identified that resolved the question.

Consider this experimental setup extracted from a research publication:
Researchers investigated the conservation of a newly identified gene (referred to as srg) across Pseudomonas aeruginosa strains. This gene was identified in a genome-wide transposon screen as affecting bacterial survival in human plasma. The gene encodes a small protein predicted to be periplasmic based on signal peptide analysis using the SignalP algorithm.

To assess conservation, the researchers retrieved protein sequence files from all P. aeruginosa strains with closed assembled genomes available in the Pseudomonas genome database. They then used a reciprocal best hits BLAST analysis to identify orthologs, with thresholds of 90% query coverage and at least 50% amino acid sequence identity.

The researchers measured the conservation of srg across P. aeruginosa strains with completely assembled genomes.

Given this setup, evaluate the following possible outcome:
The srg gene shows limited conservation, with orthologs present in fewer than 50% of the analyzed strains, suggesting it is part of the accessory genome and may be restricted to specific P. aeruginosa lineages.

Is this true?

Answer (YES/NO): NO